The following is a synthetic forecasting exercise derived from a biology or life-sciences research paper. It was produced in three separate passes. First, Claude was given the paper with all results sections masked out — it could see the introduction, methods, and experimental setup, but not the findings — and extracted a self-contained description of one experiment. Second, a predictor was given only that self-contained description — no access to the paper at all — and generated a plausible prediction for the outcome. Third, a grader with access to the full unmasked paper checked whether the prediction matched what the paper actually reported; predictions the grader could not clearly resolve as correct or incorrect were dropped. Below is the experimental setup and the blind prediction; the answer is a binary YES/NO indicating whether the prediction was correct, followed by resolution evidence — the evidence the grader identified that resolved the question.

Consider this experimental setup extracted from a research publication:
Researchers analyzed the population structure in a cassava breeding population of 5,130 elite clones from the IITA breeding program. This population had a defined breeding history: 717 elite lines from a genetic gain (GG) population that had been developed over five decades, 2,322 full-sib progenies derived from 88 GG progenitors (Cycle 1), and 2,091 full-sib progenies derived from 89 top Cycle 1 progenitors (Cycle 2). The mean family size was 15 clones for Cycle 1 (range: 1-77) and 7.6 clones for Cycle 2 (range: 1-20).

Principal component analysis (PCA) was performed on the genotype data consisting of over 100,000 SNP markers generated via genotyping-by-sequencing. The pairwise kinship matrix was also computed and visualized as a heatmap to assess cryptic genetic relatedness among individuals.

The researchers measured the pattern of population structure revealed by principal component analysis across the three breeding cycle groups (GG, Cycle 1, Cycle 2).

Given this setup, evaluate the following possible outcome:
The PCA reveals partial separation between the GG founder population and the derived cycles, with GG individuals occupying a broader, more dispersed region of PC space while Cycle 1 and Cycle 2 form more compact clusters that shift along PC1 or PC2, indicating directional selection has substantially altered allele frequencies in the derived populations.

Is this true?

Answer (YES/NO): NO